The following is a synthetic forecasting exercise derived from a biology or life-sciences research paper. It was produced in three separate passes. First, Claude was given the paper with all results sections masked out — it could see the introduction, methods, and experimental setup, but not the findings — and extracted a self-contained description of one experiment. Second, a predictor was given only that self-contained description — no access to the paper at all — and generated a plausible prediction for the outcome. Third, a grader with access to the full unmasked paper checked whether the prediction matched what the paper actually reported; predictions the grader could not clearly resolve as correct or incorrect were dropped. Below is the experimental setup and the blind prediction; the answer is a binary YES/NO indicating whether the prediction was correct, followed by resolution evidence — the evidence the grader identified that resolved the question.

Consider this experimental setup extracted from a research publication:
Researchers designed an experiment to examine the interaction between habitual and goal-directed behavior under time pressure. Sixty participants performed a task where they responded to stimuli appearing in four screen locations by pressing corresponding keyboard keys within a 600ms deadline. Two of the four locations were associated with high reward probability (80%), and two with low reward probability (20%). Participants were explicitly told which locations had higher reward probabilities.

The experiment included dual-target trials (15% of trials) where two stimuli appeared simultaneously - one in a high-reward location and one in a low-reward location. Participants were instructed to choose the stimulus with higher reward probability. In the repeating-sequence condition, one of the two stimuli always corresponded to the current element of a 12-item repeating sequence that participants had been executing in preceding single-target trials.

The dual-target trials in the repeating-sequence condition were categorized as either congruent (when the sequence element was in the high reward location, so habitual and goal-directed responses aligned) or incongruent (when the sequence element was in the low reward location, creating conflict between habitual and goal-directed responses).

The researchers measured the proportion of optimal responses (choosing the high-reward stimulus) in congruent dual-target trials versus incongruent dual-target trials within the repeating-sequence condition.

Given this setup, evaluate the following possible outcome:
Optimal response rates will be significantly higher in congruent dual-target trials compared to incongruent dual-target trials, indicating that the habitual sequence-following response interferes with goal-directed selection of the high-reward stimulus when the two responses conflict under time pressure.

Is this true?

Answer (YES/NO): YES